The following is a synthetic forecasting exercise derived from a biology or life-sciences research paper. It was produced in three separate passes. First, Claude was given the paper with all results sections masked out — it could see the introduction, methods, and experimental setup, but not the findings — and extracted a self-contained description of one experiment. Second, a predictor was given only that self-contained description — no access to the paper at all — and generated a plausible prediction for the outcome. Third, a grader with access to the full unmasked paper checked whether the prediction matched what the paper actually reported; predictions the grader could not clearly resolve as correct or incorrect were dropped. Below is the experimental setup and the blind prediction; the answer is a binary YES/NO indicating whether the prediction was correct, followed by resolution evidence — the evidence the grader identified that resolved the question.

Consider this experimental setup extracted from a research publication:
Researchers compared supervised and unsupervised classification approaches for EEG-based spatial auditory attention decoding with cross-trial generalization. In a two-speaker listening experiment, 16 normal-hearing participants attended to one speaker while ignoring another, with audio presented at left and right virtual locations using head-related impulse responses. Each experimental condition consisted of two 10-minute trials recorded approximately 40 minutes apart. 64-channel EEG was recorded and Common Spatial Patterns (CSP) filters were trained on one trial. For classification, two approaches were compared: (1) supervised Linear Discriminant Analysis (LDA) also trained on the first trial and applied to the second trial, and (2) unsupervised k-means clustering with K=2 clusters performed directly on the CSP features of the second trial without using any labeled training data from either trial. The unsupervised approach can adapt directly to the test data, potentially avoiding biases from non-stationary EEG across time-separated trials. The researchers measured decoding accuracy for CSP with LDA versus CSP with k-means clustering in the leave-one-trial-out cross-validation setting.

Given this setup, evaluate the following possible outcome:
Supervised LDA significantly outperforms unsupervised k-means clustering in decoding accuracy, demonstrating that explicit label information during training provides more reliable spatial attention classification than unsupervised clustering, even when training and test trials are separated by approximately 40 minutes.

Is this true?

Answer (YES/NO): NO